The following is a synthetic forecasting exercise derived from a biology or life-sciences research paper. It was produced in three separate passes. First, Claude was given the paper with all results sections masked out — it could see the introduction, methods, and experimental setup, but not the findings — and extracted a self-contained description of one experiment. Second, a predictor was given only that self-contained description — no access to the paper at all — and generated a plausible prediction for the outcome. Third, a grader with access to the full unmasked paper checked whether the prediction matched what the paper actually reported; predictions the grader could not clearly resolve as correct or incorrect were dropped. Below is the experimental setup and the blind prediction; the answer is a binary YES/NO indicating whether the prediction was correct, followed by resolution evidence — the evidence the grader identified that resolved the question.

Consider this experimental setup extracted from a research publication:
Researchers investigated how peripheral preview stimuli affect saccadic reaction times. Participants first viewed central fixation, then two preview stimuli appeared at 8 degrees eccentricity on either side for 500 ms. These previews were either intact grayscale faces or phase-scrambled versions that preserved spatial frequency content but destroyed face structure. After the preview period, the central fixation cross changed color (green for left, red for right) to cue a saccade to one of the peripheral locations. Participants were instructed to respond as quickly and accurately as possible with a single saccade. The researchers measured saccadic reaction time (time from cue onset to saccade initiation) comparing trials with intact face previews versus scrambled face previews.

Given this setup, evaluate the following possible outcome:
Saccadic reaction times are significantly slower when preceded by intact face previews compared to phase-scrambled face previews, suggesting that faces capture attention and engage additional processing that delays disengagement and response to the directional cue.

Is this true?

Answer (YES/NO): NO